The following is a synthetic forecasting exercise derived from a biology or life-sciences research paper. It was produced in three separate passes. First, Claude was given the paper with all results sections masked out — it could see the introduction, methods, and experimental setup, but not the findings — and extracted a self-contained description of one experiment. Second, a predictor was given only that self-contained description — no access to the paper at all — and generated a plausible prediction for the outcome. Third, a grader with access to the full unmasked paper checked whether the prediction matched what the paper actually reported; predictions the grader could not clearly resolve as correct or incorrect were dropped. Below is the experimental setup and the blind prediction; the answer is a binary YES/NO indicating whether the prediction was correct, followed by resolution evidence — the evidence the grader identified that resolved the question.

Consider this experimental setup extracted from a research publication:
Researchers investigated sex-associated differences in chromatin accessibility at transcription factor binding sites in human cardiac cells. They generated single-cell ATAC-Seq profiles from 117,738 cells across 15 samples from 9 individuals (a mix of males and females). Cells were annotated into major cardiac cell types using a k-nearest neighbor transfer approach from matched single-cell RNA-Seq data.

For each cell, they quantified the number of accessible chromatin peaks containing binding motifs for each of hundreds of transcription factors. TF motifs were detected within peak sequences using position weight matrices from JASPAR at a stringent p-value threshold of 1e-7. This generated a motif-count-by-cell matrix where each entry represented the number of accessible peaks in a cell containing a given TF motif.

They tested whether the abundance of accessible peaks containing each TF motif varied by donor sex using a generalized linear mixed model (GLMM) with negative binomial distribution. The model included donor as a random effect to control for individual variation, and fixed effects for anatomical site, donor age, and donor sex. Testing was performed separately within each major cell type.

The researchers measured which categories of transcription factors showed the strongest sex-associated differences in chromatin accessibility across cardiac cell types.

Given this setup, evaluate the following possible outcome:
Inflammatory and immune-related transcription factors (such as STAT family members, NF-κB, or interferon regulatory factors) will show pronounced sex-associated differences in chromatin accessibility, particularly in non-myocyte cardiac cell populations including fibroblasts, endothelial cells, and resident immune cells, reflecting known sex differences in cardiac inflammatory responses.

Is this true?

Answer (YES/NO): NO